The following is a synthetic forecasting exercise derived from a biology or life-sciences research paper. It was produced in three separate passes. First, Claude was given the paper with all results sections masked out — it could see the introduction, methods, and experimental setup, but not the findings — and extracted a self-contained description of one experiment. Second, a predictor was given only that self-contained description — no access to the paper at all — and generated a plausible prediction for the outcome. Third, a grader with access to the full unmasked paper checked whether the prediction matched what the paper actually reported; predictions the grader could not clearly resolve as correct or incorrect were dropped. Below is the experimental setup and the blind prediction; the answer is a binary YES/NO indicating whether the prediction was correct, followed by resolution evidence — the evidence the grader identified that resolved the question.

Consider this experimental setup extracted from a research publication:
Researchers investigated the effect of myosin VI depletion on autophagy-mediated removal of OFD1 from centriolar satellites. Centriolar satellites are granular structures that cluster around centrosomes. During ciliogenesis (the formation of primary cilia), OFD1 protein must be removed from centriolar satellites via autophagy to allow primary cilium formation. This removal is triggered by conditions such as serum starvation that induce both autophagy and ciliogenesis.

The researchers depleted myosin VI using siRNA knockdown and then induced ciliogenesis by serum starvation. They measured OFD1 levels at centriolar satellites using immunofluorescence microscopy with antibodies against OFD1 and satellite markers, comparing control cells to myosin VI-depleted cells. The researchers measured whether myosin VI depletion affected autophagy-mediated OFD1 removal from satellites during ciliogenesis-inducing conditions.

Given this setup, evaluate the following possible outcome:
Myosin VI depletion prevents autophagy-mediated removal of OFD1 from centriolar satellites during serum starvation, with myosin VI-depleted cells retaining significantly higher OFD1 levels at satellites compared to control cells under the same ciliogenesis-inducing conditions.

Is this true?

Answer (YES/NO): YES